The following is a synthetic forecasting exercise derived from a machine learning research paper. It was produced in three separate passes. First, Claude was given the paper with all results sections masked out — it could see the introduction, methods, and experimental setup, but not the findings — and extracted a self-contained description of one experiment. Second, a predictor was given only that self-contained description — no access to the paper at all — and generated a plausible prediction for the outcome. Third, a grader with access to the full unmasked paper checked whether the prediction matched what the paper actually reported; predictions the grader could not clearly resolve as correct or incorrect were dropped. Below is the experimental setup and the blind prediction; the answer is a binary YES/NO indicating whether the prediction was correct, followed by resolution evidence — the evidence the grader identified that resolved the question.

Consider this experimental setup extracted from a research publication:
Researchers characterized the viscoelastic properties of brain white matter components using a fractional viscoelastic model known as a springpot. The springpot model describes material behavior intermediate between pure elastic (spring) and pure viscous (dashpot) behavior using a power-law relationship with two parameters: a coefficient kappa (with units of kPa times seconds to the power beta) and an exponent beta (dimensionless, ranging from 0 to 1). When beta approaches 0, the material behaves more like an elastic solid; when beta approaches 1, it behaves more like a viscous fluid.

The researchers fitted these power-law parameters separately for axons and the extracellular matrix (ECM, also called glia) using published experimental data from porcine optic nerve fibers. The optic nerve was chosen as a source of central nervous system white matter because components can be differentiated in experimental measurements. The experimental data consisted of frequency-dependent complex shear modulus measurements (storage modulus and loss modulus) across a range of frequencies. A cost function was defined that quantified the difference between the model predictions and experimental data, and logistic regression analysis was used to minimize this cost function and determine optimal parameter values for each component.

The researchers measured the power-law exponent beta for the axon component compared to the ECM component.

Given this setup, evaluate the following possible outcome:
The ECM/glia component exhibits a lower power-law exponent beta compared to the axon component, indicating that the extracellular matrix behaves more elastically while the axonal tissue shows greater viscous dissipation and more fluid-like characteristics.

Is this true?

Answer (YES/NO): YES